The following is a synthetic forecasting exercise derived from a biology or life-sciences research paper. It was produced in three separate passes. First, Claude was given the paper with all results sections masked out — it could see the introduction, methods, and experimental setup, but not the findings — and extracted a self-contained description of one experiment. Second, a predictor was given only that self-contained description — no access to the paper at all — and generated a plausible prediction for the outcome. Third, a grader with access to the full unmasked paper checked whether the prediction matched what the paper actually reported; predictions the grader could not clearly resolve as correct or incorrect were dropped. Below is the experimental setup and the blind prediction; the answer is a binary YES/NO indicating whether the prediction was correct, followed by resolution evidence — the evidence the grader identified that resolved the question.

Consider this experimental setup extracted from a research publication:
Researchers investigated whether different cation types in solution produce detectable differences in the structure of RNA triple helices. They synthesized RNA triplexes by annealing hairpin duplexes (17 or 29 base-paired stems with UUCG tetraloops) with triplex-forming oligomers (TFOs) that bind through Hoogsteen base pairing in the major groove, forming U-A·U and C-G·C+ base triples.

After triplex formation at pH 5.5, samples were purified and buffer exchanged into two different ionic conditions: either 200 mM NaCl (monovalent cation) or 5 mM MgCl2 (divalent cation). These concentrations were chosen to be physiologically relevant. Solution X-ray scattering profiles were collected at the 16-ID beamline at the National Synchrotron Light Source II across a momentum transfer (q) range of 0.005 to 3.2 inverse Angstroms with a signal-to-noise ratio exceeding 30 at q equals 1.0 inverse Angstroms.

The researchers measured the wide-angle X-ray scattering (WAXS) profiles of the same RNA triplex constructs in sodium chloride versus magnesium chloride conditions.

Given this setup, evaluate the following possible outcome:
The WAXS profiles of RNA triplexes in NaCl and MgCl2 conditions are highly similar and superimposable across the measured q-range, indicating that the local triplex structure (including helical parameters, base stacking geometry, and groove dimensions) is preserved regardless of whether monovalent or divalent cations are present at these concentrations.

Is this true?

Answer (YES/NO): NO